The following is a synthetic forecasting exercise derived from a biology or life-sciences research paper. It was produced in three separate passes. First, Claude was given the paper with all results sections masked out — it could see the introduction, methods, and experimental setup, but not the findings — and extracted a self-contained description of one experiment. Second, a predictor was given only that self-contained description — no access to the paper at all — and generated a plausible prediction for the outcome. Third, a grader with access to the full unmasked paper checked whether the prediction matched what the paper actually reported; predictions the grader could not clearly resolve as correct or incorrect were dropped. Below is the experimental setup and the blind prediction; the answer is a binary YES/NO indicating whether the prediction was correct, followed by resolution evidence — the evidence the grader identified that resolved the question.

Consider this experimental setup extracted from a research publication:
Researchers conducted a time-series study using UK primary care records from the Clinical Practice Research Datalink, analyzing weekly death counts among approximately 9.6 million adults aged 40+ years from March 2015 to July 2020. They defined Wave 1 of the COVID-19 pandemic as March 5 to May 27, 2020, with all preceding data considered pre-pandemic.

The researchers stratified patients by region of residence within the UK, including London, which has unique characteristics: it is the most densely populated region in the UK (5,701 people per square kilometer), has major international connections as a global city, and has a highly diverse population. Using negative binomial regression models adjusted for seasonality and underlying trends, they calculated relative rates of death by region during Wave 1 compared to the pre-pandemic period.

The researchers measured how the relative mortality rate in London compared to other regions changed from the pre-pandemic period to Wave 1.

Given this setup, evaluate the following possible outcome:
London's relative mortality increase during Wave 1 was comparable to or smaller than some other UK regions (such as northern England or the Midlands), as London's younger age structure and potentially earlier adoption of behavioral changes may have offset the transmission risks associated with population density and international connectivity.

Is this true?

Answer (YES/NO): NO